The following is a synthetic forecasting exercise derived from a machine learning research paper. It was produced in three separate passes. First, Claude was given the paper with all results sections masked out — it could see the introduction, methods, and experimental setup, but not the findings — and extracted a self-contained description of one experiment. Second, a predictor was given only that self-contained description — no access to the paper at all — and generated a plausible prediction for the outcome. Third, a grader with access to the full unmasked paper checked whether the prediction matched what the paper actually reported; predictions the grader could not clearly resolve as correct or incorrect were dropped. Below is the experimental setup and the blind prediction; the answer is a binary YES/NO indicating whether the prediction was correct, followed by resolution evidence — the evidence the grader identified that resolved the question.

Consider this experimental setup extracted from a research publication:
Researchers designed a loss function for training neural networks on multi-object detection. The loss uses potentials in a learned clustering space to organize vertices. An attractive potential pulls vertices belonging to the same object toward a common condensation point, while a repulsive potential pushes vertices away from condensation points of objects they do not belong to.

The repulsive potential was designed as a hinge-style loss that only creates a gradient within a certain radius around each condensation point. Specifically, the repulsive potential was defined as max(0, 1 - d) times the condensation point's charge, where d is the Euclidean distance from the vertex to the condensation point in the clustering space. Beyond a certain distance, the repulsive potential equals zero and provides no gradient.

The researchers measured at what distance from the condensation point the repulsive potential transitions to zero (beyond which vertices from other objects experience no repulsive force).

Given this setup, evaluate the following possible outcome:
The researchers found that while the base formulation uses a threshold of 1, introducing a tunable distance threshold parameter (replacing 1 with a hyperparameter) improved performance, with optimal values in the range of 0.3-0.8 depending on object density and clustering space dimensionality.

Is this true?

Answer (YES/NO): NO